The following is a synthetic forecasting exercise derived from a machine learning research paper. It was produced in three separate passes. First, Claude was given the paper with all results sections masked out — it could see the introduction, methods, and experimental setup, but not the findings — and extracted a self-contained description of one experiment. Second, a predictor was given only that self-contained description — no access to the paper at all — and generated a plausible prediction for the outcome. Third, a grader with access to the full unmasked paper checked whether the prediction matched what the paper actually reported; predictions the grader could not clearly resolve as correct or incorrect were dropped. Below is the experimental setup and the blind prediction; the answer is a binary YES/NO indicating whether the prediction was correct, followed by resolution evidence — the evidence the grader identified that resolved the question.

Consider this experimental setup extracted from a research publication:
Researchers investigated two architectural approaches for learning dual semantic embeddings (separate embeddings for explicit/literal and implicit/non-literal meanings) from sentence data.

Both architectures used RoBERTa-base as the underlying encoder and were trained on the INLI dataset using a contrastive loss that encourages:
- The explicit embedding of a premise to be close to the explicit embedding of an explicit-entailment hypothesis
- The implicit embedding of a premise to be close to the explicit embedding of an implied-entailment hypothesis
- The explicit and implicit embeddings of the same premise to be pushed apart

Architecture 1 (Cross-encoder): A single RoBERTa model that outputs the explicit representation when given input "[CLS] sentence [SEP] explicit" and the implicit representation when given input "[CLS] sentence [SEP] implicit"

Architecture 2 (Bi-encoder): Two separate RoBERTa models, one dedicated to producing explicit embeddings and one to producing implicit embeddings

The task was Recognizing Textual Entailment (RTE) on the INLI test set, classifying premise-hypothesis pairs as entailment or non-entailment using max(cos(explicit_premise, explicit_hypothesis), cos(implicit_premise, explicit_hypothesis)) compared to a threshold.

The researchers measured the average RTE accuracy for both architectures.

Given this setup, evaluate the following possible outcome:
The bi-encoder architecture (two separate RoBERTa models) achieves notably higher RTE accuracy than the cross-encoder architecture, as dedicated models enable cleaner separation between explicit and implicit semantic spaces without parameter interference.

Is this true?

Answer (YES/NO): NO